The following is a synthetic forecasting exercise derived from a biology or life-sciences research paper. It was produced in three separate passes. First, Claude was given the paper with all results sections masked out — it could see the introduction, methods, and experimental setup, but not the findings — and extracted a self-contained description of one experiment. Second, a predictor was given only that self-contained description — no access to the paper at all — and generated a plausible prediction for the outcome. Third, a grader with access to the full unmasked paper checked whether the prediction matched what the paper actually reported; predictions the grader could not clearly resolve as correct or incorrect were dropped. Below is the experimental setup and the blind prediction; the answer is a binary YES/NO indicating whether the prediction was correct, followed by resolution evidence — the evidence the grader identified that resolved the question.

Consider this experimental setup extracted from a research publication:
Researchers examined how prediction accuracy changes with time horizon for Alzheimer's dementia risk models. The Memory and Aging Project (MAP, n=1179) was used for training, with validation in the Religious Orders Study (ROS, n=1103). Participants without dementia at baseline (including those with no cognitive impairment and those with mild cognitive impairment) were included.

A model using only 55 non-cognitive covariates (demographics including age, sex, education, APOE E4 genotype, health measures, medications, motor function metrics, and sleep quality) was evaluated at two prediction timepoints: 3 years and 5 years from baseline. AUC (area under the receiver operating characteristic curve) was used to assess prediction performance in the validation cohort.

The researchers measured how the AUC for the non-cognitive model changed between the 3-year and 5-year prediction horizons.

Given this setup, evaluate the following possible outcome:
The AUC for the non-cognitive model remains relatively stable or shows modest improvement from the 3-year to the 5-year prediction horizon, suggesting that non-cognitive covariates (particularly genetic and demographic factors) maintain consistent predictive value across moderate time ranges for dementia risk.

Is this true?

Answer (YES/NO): NO